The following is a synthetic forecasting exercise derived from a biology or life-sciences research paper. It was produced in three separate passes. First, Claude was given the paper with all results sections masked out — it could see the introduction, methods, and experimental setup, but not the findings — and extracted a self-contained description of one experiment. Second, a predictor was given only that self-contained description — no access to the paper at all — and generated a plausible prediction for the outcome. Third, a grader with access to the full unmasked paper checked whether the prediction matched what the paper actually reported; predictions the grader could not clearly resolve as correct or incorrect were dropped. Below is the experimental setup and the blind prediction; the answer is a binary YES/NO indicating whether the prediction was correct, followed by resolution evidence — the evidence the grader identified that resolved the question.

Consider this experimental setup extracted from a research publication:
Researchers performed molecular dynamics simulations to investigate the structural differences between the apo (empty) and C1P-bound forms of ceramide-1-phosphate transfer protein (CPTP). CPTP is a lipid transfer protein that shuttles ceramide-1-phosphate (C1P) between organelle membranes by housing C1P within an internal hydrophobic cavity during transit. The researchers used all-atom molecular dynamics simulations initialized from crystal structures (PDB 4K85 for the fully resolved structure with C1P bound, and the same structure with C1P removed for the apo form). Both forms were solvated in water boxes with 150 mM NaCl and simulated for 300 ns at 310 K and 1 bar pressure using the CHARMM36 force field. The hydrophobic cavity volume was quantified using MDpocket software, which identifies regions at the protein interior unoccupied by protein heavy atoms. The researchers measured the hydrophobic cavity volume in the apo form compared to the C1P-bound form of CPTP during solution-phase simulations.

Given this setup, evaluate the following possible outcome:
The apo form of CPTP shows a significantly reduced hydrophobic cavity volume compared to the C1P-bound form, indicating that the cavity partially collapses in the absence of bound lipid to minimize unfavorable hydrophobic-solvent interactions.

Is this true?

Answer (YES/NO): YES